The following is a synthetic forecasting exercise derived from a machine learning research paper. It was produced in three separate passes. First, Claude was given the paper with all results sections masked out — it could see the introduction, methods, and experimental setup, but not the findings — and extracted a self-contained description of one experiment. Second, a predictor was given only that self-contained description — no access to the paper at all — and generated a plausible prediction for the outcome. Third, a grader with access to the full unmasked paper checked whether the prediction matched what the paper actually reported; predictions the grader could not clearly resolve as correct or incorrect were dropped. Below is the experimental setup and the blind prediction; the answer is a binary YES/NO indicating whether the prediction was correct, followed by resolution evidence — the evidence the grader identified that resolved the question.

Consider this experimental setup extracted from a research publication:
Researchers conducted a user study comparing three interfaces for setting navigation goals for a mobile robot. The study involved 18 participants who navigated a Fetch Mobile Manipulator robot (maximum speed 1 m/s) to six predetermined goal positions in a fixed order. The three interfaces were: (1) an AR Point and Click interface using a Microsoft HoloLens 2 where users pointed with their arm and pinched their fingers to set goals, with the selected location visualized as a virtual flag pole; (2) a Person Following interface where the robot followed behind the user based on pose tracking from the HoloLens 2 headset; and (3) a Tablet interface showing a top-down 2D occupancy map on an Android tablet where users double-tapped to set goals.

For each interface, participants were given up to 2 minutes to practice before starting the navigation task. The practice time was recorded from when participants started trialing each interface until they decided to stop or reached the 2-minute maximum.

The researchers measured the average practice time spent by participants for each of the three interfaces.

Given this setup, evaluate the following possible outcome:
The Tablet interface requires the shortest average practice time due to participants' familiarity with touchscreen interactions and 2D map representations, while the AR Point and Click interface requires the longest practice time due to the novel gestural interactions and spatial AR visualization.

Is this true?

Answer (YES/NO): NO